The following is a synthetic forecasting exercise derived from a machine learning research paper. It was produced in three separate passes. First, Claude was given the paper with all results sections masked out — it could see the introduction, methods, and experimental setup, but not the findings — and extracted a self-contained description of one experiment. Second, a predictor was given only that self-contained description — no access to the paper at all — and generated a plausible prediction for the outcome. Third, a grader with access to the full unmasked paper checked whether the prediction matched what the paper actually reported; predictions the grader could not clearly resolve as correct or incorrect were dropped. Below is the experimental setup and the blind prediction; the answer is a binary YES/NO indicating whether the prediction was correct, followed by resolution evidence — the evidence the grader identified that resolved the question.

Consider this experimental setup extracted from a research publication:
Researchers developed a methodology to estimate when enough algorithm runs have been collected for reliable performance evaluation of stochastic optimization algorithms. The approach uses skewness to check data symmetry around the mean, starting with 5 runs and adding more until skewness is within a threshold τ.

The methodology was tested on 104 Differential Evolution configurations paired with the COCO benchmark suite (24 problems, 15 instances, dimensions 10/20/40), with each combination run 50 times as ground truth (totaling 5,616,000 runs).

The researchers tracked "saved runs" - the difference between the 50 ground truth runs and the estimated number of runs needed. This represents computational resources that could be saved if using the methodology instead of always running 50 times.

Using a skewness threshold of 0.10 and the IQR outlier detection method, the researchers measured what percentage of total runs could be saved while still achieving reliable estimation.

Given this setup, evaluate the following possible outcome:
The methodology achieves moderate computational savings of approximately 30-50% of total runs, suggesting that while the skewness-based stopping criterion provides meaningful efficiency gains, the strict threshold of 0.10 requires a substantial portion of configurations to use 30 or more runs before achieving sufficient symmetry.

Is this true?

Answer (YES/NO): YES